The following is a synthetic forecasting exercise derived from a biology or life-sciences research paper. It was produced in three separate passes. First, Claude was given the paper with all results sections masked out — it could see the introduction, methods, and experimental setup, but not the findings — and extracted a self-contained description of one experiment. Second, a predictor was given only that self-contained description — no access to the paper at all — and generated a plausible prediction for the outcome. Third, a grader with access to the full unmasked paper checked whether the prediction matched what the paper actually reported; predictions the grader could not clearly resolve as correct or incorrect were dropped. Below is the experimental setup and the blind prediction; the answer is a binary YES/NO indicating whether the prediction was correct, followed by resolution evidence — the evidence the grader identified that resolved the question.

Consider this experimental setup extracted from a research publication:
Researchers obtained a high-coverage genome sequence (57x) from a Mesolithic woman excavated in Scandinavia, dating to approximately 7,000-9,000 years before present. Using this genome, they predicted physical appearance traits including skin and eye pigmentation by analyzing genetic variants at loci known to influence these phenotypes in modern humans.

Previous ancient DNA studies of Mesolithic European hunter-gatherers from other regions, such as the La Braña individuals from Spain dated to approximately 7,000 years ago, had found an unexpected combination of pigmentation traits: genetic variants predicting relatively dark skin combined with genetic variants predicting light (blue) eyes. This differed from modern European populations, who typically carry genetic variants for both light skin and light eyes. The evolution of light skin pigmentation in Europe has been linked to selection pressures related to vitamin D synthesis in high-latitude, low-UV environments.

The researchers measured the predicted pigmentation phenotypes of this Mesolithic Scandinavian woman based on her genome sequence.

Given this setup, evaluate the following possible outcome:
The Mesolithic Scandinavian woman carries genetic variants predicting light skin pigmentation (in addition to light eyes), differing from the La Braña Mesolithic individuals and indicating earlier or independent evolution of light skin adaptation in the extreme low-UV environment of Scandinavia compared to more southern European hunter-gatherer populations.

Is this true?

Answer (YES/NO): YES